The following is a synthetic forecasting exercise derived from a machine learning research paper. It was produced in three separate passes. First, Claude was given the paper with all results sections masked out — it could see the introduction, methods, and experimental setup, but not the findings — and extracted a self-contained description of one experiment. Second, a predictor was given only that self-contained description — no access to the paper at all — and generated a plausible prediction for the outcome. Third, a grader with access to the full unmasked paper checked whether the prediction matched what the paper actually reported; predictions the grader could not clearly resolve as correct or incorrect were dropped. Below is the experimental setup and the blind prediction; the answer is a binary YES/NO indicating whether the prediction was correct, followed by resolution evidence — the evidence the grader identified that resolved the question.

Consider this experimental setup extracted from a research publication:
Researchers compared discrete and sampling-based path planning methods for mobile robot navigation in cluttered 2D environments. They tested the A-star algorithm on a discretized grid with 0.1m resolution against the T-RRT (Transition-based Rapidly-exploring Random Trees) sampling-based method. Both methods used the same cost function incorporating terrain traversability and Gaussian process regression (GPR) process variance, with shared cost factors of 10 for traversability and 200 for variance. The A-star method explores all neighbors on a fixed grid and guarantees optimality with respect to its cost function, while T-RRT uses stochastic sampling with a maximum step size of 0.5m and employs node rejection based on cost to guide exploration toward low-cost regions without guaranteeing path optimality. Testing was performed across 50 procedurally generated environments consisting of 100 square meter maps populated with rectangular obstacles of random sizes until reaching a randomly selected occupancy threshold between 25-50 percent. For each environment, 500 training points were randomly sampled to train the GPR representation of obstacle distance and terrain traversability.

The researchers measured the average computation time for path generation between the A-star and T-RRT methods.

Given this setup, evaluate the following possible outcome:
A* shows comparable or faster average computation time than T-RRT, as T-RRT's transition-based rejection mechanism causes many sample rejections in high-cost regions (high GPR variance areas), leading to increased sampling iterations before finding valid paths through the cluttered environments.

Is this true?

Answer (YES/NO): NO